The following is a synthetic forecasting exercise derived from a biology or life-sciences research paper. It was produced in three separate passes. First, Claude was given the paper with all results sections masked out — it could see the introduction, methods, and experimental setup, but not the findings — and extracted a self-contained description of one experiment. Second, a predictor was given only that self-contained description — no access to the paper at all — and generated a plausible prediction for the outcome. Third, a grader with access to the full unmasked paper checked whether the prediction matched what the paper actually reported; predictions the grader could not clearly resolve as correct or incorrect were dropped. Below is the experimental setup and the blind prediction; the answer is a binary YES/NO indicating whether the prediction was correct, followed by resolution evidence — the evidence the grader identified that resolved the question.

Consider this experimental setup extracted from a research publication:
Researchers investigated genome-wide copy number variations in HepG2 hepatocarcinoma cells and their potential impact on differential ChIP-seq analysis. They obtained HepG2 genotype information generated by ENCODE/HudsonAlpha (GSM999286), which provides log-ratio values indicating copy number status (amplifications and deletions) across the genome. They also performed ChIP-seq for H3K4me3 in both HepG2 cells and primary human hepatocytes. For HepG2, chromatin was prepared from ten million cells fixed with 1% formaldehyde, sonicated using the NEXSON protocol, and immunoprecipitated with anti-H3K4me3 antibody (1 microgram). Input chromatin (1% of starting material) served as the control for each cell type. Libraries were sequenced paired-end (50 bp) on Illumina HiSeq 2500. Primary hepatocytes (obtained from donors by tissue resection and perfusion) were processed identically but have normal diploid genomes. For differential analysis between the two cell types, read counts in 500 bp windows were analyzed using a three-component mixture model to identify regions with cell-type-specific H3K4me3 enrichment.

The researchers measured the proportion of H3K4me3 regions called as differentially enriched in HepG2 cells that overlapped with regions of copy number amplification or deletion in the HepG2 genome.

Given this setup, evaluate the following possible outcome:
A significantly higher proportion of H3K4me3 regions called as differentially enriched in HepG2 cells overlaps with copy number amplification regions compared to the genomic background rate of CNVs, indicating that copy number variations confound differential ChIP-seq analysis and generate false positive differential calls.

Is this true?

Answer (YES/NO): YES